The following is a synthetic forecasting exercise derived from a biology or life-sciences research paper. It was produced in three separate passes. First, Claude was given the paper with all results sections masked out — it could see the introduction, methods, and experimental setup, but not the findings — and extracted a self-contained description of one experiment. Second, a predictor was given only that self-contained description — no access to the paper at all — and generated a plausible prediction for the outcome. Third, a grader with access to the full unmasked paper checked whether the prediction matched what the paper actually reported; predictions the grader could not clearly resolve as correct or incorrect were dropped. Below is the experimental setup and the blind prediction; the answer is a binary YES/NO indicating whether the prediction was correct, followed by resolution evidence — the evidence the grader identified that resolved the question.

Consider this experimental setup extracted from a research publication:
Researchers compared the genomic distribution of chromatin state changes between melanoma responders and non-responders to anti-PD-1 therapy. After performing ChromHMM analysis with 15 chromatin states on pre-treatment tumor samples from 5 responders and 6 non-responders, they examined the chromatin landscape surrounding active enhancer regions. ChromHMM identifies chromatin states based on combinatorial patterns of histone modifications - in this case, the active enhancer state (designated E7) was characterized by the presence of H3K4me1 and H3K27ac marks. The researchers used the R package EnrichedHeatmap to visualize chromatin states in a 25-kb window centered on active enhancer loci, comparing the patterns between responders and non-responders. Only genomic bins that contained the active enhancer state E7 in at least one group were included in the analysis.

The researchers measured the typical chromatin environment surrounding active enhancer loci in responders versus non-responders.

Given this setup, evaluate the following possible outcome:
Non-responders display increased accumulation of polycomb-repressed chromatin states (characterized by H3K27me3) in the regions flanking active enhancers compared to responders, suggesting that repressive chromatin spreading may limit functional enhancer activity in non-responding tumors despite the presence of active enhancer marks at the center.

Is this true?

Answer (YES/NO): NO